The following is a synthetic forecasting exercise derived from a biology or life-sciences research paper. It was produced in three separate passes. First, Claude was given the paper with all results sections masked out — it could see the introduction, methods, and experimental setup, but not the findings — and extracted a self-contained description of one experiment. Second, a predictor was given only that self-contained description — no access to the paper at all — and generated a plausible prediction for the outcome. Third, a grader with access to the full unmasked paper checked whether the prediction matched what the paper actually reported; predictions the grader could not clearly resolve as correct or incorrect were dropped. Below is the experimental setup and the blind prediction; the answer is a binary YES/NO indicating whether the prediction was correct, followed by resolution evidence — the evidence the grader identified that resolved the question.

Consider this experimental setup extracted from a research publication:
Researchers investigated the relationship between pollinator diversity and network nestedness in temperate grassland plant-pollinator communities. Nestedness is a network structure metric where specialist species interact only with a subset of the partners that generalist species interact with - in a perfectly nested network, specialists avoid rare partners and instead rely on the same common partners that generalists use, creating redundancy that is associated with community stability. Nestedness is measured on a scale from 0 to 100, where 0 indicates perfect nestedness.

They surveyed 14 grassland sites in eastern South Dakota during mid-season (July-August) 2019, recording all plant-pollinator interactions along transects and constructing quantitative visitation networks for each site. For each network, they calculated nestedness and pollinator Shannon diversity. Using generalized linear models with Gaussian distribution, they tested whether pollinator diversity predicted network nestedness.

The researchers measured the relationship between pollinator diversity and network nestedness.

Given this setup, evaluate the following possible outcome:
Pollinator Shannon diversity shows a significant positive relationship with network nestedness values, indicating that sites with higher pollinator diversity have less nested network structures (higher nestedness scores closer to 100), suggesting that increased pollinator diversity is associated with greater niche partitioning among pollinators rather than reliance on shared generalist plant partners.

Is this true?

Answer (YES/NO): NO